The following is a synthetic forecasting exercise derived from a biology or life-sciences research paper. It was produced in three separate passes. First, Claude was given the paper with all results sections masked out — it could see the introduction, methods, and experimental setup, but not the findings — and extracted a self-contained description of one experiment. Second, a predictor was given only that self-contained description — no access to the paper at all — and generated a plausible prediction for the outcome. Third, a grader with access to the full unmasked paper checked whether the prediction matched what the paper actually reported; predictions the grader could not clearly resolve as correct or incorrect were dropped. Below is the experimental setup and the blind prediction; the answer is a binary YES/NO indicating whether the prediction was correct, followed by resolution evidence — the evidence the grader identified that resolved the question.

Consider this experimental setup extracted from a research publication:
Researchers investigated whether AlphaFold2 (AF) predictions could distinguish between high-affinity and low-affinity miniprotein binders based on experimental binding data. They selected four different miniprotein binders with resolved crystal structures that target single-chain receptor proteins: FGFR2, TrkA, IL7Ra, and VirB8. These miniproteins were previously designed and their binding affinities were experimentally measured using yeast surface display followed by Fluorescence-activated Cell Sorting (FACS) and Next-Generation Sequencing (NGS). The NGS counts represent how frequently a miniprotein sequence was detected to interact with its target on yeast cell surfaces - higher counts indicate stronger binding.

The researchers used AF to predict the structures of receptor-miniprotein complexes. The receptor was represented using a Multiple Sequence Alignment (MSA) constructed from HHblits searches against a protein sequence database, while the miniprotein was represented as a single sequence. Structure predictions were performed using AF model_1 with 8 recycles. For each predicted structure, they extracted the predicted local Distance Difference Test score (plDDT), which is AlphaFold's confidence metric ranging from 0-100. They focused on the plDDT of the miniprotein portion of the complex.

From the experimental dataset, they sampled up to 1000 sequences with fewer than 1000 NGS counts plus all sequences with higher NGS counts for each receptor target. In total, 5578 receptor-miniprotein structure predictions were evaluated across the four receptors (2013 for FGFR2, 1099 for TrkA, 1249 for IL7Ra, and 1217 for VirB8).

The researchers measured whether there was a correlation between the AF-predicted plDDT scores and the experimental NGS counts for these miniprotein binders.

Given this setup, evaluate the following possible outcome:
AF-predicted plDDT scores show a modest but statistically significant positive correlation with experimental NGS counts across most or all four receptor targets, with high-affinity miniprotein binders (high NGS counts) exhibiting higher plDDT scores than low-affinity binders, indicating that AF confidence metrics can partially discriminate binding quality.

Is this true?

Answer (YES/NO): NO